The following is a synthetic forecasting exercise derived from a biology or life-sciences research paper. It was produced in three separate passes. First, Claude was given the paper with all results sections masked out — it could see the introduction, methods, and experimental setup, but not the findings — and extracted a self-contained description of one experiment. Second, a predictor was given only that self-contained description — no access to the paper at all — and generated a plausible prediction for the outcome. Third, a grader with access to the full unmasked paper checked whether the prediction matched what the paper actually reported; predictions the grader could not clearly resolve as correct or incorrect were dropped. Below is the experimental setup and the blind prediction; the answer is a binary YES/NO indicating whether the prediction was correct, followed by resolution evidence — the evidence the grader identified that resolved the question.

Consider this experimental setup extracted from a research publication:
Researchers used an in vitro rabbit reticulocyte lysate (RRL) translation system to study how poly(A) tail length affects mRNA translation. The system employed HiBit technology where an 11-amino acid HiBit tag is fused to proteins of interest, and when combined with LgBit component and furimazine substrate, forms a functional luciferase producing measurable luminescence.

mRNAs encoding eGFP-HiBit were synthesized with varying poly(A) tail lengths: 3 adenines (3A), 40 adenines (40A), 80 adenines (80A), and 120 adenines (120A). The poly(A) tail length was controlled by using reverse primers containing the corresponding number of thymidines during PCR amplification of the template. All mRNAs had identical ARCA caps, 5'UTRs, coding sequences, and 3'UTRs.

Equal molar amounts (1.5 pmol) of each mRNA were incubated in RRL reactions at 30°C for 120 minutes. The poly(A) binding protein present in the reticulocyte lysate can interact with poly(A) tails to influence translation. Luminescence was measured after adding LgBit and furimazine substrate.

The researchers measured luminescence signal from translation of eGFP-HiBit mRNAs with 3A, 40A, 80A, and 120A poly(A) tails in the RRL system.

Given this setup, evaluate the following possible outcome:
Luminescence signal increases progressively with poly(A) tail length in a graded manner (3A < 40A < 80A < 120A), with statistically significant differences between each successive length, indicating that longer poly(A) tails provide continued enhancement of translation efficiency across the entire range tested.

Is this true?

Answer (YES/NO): NO